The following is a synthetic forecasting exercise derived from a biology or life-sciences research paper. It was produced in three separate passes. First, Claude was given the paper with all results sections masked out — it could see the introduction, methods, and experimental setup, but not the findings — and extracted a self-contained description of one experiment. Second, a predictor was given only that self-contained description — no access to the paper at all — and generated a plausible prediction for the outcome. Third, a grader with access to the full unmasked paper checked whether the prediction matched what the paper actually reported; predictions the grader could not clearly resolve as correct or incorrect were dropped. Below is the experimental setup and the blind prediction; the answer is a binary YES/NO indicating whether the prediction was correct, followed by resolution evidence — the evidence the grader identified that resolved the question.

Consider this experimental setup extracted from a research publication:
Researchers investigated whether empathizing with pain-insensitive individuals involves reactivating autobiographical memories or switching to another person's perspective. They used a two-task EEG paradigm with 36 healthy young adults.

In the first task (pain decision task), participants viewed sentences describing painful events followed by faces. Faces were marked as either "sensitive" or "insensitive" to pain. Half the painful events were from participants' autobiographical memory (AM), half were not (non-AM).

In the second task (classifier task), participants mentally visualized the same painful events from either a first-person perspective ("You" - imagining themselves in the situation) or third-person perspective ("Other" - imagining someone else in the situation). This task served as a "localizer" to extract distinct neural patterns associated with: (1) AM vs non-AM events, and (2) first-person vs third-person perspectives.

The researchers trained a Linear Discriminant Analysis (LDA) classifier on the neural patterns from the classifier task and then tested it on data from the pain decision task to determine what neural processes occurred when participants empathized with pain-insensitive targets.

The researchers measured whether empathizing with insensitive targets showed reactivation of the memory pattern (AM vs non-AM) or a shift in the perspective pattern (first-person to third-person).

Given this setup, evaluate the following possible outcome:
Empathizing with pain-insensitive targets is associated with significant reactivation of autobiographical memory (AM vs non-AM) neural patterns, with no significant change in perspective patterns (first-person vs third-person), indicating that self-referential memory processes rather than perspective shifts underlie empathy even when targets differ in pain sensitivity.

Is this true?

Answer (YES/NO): NO